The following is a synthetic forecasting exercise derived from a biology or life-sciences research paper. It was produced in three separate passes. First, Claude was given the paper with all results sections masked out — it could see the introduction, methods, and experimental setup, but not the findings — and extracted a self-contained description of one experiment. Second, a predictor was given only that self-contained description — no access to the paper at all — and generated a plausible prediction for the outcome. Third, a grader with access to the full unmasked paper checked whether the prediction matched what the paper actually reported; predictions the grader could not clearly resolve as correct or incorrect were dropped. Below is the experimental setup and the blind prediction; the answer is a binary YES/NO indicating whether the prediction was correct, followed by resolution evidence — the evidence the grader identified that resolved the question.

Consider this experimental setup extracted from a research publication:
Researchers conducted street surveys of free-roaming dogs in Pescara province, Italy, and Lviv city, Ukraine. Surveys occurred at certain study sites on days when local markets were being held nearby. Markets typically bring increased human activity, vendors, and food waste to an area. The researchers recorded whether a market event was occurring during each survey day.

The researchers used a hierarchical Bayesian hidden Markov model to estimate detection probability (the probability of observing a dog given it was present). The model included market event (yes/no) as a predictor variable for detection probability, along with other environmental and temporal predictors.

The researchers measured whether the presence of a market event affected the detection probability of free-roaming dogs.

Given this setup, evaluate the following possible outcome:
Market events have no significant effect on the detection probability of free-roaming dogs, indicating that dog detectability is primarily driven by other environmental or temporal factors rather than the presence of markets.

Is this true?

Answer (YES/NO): NO